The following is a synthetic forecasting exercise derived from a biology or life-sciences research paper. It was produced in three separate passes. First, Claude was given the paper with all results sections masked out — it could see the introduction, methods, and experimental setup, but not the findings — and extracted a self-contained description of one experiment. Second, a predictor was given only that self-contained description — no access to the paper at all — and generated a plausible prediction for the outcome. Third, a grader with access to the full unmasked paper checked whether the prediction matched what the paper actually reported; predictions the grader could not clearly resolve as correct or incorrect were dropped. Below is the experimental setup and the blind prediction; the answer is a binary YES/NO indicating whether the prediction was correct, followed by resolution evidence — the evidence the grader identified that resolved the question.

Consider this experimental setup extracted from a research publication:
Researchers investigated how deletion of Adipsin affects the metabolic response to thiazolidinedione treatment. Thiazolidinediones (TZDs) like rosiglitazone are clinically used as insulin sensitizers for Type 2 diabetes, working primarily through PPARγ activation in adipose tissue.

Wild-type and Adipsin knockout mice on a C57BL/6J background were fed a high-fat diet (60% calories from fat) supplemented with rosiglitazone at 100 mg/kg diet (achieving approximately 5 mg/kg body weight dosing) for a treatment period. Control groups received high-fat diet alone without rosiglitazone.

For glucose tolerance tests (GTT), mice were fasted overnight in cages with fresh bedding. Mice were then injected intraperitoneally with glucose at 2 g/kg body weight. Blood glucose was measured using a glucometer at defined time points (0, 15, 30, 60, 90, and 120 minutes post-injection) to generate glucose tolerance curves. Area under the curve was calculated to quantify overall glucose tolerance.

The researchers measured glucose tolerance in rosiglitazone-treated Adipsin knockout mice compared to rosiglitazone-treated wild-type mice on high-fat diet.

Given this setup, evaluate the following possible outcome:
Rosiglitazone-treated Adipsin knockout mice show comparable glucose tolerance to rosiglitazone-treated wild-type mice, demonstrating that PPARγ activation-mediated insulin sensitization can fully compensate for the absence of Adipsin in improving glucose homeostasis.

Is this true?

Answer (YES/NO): NO